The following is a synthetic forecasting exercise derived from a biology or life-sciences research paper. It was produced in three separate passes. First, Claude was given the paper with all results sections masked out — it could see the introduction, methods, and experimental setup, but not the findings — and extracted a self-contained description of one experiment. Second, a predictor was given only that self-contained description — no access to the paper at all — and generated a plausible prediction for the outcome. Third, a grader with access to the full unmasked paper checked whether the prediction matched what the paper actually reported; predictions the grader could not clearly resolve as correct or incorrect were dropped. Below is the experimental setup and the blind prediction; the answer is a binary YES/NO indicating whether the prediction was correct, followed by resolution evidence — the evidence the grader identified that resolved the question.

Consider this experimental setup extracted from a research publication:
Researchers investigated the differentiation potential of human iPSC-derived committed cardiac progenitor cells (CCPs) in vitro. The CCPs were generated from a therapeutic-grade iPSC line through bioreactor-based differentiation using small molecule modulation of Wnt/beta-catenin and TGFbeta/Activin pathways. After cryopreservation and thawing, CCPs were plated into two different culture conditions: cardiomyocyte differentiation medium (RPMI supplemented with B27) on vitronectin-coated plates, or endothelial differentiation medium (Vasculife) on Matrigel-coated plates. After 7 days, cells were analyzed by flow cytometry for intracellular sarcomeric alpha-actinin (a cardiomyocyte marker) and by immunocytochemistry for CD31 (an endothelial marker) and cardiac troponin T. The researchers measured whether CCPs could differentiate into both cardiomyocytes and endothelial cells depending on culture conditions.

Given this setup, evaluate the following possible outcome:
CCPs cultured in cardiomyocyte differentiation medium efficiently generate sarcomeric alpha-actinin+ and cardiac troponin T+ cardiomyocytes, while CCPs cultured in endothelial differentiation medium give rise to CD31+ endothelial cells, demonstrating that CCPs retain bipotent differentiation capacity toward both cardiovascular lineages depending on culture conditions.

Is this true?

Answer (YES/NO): YES